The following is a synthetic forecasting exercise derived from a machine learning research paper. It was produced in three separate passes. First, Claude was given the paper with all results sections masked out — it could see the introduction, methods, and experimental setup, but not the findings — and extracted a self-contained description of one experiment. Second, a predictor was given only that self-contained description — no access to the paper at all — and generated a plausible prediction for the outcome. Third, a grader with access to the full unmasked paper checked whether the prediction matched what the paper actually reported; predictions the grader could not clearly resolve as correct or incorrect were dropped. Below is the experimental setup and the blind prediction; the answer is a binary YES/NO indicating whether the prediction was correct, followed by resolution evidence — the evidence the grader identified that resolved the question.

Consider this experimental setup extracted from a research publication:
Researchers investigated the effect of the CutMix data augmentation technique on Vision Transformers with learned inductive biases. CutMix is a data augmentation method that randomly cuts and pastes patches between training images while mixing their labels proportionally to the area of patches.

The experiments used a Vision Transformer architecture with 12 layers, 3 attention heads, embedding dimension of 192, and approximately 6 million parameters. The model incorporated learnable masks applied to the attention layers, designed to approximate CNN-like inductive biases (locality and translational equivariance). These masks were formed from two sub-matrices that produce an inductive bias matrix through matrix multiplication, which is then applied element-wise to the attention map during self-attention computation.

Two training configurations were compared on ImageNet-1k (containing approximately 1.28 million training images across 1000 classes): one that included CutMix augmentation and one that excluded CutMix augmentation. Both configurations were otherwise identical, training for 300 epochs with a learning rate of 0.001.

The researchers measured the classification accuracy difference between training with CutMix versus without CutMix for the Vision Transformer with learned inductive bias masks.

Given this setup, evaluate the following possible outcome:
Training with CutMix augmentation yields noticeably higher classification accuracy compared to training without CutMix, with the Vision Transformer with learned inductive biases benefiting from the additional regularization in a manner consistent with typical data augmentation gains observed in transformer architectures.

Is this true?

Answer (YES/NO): NO